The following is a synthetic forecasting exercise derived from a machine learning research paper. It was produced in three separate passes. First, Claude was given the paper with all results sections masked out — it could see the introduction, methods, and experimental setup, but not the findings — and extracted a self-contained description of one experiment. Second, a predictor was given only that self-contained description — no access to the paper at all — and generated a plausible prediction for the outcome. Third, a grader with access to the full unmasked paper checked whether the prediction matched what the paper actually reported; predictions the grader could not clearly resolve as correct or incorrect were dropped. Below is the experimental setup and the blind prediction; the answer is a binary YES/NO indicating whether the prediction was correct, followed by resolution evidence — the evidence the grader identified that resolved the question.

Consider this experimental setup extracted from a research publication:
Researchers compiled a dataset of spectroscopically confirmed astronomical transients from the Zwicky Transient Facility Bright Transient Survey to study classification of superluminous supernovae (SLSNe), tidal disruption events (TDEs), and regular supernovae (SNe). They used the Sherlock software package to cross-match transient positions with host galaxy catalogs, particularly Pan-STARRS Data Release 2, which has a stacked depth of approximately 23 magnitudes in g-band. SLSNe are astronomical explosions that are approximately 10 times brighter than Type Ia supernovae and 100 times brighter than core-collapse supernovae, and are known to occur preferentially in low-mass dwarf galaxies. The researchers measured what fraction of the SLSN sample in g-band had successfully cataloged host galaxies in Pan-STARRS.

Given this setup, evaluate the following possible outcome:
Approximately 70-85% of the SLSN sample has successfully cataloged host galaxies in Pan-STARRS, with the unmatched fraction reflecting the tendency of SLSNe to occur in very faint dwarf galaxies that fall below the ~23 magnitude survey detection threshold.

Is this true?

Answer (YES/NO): NO